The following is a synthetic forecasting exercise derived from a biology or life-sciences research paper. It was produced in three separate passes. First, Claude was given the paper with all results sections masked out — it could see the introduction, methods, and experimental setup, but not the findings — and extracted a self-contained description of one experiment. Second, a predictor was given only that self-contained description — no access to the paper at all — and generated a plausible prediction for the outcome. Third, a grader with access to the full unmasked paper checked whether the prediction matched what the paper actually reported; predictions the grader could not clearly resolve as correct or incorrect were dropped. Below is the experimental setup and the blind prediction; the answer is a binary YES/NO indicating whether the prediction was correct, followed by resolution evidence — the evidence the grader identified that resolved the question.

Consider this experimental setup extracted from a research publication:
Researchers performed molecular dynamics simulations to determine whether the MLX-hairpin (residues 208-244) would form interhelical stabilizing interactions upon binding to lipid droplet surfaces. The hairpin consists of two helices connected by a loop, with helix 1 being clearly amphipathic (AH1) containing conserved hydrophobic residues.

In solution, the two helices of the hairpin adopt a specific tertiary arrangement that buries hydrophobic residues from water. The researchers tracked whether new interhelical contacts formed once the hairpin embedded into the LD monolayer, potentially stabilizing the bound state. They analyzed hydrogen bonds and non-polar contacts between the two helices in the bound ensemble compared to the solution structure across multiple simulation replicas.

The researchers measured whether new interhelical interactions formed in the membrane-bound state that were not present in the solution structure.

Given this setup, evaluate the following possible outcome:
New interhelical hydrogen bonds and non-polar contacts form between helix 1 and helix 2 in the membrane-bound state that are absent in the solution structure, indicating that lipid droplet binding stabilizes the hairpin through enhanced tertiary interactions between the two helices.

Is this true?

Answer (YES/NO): YES